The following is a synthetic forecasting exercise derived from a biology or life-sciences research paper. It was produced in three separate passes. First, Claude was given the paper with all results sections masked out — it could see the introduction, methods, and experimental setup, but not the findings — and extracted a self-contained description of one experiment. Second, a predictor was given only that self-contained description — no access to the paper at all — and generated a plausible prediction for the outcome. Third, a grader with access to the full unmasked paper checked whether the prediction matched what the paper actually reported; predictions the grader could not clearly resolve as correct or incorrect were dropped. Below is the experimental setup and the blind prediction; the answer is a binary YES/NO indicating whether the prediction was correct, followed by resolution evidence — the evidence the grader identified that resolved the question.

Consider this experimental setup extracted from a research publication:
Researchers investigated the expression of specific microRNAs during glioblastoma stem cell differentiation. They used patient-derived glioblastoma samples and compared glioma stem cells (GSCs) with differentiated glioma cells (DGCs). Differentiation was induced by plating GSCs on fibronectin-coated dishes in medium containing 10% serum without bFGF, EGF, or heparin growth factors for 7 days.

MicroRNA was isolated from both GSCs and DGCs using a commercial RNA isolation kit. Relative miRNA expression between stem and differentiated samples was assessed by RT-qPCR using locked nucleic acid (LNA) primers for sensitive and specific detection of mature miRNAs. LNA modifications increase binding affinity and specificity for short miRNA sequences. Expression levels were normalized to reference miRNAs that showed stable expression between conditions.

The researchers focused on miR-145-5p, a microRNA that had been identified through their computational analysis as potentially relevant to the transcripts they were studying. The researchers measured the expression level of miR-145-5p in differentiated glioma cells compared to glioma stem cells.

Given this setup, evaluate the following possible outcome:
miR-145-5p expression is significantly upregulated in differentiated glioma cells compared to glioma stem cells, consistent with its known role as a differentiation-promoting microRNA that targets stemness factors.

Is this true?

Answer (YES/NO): YES